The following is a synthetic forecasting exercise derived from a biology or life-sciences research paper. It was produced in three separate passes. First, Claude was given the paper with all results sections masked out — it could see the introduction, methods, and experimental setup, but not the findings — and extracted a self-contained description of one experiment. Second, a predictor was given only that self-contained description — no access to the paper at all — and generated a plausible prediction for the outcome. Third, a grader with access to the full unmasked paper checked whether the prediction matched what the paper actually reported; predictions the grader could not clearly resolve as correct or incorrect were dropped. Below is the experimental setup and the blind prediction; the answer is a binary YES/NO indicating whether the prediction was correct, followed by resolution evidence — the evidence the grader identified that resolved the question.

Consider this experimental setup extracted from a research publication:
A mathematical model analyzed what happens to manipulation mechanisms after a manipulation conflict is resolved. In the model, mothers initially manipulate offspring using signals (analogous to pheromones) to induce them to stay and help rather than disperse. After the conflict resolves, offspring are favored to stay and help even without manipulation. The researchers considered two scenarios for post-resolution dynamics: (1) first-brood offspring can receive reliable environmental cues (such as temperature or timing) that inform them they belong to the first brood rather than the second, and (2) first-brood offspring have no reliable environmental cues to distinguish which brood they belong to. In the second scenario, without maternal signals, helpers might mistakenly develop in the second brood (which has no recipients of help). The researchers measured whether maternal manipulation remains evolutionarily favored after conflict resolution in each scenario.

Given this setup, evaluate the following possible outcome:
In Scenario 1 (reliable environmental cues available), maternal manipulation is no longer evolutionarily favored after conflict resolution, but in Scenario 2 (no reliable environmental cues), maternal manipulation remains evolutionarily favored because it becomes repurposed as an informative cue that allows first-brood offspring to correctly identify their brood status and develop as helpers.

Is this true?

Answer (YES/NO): YES